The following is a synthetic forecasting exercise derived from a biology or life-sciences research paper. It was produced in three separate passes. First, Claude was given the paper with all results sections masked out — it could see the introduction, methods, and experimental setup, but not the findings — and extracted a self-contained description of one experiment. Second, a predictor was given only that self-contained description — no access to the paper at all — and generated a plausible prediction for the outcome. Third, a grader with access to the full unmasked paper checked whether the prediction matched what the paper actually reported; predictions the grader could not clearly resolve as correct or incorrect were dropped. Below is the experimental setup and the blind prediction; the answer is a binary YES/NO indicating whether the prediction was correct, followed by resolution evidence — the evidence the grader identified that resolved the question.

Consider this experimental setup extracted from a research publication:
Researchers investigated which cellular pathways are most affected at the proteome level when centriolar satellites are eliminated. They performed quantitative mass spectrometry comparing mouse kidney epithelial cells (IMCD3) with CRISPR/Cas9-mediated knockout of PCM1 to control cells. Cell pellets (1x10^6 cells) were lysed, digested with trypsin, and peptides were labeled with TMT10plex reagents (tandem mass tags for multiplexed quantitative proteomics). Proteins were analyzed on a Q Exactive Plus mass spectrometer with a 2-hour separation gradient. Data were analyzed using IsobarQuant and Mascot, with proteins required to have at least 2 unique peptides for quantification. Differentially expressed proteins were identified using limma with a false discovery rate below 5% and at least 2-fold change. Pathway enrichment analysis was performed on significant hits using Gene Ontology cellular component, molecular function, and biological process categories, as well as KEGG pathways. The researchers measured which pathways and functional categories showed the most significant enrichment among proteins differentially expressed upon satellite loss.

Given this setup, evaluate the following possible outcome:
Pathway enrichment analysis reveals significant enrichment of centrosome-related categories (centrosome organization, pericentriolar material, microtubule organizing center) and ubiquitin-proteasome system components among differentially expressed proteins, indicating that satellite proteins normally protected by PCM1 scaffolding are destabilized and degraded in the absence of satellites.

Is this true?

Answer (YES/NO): NO